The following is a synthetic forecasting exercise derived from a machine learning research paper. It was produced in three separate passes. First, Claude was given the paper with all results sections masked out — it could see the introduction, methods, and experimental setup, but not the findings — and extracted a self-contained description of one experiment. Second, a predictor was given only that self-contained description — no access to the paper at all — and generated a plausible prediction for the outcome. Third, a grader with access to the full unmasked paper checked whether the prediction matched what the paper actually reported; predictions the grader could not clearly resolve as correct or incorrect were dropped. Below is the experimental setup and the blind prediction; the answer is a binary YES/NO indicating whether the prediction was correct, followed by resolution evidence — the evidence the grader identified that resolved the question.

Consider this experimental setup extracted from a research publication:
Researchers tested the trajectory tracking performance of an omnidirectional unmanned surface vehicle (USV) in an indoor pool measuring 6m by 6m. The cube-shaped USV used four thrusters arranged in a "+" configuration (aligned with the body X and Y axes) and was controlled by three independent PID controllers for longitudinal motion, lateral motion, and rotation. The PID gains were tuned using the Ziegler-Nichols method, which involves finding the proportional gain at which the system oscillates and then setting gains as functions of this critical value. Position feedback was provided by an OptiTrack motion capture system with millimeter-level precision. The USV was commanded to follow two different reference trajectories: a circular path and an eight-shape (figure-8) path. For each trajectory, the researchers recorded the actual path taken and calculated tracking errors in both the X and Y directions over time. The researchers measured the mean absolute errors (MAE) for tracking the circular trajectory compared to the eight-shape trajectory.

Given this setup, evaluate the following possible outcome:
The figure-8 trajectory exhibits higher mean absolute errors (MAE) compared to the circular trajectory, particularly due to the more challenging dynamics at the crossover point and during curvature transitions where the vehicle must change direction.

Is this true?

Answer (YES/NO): NO